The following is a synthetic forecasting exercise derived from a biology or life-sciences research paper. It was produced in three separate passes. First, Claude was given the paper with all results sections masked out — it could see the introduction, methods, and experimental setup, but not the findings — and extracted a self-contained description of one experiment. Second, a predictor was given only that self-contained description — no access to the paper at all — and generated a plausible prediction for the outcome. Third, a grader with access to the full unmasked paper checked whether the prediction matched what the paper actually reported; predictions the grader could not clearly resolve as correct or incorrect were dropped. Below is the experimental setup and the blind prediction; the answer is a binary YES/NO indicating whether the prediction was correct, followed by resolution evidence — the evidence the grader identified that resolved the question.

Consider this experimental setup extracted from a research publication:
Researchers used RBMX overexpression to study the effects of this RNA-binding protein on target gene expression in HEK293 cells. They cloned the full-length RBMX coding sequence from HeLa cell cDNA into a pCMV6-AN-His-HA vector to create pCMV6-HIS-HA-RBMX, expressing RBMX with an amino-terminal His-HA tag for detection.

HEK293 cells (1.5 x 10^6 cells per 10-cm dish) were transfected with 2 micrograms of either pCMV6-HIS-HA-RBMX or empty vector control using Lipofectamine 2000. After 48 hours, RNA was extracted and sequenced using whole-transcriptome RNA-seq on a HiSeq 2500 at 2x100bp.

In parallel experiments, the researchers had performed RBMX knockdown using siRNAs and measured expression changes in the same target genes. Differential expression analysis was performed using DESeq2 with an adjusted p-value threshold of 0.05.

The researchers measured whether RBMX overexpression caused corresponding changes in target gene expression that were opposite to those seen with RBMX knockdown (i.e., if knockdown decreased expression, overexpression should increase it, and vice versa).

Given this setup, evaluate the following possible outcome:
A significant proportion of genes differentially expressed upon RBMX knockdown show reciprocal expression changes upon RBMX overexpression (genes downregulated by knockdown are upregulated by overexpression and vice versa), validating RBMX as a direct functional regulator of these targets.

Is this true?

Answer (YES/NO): NO